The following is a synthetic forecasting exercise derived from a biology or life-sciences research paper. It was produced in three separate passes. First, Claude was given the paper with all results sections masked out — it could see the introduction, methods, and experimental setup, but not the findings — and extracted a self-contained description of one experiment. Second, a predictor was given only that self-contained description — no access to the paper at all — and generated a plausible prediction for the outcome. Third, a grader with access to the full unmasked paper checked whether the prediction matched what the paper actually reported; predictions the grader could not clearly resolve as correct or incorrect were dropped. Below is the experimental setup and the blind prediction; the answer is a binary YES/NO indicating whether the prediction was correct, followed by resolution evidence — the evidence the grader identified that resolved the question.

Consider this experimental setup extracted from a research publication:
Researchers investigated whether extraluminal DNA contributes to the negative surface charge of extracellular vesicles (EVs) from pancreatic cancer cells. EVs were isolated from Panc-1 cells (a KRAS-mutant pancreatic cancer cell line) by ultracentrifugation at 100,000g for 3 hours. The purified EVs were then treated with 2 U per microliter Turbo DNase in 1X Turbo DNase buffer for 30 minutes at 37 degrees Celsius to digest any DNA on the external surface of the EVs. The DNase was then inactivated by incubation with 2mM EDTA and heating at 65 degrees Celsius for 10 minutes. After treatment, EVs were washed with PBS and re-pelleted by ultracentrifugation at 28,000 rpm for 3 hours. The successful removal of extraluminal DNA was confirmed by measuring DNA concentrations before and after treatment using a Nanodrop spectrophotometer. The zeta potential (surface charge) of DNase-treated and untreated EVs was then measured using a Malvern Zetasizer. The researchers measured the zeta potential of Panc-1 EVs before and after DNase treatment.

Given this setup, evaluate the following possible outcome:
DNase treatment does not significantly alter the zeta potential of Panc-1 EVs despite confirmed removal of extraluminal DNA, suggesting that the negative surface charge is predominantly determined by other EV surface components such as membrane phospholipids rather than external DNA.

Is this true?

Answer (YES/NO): NO